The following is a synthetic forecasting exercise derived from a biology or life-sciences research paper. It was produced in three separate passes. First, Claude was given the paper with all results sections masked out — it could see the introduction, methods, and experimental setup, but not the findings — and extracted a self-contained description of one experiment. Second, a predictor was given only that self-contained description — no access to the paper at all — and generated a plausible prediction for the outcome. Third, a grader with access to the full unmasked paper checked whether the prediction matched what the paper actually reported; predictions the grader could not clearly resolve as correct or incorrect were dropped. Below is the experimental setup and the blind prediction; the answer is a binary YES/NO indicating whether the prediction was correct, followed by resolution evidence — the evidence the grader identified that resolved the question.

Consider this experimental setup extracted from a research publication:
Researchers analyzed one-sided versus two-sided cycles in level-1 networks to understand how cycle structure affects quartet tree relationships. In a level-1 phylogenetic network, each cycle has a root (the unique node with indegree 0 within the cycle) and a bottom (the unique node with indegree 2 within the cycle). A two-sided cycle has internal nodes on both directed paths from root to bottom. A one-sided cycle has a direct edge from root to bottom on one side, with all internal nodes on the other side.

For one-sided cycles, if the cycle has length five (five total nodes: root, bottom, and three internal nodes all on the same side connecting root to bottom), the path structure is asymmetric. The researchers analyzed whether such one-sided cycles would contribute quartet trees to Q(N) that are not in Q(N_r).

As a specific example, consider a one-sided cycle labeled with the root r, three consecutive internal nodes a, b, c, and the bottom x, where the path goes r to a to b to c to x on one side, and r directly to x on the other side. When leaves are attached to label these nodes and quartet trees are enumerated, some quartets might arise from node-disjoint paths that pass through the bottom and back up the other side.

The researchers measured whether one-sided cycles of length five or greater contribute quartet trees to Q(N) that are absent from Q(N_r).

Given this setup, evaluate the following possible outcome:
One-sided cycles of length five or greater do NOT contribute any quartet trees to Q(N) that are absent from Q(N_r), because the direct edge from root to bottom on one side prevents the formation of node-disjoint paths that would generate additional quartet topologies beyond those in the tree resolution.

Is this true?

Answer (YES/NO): NO